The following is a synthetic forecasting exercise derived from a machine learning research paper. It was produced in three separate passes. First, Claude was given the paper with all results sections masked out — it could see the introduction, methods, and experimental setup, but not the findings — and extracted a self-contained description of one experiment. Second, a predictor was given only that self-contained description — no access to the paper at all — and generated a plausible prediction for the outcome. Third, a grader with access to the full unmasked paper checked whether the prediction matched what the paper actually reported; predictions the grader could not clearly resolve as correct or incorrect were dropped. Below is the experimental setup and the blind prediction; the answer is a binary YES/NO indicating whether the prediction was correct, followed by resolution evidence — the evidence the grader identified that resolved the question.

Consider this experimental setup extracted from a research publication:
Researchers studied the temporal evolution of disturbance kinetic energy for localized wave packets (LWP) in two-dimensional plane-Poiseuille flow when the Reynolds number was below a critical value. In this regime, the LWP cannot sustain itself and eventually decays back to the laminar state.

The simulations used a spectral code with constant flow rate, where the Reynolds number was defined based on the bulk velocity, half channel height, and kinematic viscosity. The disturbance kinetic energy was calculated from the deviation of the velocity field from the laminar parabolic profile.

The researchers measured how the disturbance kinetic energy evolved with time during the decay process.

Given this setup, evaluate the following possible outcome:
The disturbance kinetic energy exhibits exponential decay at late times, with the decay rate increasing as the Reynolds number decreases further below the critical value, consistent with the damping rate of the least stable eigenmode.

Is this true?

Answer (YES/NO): NO